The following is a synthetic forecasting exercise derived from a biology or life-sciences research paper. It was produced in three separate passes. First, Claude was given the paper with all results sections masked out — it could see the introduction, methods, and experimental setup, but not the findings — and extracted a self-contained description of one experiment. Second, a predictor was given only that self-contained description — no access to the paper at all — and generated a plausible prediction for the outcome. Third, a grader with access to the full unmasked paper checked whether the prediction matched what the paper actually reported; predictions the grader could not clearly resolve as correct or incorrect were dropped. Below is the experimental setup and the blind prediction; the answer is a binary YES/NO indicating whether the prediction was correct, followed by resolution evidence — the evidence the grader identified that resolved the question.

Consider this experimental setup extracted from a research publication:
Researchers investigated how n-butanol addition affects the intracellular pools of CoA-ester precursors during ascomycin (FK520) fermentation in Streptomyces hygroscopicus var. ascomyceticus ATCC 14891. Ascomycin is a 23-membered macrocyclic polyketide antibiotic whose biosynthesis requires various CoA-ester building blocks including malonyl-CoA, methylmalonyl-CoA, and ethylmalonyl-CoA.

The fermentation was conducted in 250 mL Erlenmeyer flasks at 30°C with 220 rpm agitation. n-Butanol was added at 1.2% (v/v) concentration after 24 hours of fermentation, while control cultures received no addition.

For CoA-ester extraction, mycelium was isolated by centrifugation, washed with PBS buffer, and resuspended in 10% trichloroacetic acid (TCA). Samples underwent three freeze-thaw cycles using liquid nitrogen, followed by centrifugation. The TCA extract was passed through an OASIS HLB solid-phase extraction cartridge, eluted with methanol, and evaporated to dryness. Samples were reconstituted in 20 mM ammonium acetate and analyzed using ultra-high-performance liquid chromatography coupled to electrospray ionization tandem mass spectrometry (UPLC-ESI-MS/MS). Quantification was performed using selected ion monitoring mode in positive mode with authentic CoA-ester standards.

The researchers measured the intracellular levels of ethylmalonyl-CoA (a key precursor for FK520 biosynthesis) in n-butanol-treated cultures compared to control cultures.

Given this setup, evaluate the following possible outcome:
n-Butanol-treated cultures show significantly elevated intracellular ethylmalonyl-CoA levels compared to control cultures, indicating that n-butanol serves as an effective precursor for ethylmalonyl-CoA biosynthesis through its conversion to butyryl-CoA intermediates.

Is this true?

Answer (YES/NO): YES